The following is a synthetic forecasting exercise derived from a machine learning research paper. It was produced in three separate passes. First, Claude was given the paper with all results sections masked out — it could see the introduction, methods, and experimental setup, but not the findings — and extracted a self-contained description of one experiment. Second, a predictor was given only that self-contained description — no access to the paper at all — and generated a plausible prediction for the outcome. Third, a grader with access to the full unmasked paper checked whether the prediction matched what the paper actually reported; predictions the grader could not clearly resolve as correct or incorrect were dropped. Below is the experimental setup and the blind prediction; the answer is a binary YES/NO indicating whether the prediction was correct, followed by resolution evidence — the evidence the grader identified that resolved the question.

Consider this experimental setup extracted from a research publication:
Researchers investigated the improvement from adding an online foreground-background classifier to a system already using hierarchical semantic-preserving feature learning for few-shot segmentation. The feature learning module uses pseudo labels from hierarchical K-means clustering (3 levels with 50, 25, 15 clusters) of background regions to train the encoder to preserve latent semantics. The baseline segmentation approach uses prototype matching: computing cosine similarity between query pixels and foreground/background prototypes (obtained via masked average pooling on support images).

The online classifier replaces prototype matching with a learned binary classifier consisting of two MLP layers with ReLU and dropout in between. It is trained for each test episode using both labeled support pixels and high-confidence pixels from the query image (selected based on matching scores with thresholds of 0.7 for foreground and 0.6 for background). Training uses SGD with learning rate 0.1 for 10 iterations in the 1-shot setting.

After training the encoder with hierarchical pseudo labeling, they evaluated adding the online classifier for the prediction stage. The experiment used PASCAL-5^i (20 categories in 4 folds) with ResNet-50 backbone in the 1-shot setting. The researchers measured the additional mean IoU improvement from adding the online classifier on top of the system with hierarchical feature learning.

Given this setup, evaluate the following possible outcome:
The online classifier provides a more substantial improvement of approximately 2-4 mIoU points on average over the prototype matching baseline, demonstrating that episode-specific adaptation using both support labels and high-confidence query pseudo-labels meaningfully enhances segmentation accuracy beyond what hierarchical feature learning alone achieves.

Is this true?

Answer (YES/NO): YES